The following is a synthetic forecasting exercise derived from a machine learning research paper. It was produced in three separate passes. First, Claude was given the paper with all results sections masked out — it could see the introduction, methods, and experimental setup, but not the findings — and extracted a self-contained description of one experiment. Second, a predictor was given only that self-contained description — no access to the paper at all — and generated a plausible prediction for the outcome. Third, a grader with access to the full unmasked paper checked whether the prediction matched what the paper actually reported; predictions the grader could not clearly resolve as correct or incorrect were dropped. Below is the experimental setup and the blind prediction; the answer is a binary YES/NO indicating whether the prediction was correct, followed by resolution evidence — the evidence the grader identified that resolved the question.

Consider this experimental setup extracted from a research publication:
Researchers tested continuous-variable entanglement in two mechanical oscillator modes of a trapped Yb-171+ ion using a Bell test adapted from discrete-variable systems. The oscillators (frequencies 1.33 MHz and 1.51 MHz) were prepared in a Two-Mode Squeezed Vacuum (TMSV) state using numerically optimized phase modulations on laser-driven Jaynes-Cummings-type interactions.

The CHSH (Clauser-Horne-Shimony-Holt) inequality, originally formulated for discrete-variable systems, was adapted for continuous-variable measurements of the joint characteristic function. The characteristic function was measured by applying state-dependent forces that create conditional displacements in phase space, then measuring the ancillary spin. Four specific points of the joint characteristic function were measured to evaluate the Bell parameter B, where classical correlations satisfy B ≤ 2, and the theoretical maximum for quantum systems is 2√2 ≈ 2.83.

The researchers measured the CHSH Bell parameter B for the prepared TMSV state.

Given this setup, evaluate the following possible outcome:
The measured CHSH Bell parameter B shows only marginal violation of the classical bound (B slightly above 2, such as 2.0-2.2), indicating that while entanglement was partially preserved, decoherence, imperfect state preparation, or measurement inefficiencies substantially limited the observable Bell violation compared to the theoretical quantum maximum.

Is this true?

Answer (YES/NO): NO